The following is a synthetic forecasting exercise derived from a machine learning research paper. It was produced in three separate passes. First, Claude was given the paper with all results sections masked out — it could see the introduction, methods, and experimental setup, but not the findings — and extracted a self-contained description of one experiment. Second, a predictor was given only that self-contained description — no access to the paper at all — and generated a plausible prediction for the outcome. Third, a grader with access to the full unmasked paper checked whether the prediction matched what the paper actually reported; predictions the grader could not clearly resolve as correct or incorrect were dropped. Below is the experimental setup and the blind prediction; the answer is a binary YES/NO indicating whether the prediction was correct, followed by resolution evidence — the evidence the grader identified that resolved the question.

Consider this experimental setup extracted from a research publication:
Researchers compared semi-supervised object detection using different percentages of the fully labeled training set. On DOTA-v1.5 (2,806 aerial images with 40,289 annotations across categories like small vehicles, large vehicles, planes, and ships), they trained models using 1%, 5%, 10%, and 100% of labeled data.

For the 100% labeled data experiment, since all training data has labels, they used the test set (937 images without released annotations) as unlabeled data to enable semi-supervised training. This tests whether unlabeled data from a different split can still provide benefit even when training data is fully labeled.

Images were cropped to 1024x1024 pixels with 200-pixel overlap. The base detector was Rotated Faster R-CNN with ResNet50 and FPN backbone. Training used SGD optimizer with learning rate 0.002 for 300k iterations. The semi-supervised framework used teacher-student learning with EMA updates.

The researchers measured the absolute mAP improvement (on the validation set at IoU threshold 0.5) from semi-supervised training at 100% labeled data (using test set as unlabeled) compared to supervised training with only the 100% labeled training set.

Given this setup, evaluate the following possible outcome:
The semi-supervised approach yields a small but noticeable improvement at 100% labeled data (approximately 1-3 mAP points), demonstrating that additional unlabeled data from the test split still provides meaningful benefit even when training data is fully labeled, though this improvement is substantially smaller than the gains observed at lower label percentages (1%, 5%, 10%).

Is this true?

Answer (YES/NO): YES